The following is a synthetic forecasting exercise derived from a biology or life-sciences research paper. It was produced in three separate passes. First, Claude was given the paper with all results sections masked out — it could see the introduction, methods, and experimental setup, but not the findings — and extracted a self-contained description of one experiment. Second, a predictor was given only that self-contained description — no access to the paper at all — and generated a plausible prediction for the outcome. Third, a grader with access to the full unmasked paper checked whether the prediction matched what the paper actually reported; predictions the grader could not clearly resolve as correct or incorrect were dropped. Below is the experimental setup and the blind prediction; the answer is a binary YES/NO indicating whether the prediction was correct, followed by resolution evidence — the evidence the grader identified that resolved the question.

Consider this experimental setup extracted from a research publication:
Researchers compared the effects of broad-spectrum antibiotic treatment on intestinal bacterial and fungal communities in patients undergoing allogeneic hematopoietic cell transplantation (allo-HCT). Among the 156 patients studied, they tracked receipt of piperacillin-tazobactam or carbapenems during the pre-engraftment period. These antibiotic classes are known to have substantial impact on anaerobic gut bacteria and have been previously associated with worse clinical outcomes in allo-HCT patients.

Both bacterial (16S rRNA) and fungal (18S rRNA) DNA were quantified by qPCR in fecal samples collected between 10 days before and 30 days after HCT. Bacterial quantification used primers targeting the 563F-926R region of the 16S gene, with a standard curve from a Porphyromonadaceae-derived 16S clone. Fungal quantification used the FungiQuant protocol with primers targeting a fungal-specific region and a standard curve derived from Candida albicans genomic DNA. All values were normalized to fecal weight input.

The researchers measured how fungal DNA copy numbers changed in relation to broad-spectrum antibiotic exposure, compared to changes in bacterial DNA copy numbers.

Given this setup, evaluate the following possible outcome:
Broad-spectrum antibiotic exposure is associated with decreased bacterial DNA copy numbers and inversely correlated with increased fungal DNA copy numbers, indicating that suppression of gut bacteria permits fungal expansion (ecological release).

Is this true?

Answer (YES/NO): NO